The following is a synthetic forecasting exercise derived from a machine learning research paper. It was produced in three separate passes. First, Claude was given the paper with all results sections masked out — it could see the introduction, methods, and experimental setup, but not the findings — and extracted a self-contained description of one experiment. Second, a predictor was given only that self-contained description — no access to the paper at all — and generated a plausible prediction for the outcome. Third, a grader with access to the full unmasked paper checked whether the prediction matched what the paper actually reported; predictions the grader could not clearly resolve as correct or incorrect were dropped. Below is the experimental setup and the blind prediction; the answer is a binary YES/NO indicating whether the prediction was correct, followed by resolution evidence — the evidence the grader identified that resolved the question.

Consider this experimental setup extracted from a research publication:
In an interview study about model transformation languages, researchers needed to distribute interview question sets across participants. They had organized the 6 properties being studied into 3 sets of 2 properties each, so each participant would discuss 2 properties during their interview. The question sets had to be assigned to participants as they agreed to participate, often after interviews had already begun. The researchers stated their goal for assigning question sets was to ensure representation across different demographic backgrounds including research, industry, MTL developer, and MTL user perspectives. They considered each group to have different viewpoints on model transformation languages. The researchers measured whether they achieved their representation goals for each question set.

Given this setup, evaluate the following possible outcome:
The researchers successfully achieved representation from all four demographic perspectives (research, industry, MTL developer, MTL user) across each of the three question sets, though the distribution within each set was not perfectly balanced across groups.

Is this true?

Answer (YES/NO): YES